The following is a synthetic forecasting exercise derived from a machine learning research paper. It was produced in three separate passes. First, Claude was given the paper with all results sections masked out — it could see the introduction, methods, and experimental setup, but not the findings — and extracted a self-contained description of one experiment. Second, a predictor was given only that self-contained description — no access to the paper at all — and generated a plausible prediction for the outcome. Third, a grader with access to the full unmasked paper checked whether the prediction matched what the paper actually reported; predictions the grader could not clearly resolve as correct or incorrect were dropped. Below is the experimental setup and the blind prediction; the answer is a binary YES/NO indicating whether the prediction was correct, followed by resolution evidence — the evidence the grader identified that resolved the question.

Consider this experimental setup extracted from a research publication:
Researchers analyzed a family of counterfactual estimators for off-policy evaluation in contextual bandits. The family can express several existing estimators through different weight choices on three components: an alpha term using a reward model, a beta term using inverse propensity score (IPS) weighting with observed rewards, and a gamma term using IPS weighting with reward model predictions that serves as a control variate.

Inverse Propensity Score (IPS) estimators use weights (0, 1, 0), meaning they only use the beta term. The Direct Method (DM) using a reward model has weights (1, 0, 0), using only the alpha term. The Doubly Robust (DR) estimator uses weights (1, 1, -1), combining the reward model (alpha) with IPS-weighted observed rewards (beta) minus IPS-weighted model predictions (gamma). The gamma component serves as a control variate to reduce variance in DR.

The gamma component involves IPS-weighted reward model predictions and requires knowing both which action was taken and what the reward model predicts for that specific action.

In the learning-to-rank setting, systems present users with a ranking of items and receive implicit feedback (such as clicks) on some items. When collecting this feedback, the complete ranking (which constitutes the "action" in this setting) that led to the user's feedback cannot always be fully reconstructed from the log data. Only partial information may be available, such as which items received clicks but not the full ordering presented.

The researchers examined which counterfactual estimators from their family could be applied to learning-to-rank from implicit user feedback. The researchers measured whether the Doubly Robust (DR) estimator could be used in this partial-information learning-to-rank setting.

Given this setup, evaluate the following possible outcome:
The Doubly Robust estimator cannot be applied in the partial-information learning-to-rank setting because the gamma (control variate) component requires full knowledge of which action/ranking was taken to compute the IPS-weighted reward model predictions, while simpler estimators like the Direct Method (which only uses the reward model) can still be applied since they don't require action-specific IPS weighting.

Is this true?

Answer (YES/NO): YES